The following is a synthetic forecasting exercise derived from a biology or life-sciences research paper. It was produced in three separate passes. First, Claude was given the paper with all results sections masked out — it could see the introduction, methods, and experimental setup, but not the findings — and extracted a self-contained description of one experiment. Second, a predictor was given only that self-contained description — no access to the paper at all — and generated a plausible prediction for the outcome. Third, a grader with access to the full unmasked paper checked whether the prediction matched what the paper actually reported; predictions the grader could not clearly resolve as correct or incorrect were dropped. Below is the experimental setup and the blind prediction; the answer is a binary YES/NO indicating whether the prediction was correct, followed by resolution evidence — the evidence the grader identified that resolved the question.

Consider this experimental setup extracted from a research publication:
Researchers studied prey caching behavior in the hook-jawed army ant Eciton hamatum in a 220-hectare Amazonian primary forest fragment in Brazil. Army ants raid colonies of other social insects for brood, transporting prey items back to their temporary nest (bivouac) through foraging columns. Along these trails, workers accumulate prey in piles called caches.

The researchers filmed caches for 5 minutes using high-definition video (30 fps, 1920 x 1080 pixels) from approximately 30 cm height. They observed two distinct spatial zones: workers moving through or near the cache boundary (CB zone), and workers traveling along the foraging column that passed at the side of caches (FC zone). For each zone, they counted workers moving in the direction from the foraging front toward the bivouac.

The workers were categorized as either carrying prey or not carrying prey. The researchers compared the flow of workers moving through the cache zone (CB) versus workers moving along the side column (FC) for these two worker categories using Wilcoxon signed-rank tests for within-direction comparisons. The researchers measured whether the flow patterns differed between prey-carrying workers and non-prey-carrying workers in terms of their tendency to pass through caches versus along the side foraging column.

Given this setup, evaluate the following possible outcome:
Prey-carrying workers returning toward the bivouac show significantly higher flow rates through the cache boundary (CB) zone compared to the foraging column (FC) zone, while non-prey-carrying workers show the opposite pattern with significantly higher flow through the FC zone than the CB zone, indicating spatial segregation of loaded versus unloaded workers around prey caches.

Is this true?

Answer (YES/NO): NO